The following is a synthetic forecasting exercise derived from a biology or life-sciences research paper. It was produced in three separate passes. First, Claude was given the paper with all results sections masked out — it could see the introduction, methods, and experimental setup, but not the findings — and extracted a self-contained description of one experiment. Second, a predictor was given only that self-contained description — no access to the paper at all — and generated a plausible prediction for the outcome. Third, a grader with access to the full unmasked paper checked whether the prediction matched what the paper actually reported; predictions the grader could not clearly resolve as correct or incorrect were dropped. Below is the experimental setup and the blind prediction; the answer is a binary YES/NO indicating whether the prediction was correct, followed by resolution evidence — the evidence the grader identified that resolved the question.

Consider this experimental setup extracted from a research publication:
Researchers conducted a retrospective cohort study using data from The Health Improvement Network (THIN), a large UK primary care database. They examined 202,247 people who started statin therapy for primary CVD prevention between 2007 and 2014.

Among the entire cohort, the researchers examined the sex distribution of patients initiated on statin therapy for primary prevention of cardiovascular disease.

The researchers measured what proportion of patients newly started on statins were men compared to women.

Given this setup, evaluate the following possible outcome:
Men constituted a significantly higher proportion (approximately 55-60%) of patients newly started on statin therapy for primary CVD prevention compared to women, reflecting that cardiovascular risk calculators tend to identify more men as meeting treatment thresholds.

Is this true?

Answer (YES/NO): YES